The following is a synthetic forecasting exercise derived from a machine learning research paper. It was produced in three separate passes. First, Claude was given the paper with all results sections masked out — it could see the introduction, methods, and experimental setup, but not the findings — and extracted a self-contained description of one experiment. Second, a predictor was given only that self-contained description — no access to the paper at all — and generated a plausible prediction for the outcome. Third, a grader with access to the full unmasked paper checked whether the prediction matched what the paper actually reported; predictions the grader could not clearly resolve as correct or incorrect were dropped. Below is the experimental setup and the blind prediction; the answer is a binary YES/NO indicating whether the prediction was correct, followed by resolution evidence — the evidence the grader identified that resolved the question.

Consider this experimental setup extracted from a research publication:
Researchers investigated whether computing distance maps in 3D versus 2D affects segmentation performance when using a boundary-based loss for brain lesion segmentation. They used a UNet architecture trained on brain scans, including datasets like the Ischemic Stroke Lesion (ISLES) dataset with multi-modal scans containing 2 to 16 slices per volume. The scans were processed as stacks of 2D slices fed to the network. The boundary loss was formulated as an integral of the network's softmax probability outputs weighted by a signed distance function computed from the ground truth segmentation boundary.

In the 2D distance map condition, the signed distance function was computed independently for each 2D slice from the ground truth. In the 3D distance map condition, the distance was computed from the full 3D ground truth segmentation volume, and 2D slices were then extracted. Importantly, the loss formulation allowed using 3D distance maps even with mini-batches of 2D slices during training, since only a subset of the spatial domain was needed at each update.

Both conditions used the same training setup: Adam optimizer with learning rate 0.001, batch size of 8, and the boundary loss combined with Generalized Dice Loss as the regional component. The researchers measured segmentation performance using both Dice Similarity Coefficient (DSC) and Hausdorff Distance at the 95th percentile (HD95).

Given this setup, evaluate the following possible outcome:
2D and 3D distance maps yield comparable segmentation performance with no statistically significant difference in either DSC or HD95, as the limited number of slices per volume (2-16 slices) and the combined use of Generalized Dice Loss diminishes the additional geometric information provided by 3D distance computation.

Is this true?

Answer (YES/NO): NO